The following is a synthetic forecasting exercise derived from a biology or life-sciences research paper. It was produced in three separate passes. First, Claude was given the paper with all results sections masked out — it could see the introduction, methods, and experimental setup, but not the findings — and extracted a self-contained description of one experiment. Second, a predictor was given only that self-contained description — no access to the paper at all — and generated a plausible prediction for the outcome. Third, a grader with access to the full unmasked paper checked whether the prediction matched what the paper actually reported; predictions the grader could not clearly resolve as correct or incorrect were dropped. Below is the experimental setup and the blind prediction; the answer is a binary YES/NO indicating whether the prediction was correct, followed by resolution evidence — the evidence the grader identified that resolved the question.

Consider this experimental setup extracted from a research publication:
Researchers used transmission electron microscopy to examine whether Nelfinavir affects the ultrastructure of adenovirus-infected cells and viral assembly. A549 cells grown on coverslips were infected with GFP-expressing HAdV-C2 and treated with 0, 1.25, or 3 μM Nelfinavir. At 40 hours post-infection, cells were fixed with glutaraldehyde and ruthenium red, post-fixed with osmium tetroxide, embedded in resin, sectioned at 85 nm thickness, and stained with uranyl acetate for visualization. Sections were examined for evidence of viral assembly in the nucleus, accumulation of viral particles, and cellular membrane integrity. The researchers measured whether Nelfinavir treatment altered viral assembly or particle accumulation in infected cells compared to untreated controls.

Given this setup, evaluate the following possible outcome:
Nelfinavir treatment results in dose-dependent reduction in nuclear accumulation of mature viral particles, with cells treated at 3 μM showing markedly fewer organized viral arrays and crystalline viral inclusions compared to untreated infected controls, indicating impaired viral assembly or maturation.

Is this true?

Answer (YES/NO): NO